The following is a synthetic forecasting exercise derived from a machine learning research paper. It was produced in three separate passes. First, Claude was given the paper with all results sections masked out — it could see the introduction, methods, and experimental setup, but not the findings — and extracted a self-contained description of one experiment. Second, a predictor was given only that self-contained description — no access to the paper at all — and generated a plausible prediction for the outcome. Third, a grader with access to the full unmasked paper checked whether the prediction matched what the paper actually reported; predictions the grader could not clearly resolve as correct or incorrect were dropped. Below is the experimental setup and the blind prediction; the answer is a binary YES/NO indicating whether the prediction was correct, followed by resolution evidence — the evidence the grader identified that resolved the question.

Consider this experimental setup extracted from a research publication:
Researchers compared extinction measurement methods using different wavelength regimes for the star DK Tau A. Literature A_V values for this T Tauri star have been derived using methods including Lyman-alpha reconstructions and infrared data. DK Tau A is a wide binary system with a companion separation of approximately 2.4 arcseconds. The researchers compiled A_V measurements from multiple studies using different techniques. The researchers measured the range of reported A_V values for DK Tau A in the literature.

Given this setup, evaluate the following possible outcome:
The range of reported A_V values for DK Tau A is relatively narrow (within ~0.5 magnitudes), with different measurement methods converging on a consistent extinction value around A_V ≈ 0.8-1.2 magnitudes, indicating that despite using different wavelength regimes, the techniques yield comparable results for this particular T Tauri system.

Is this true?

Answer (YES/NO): NO